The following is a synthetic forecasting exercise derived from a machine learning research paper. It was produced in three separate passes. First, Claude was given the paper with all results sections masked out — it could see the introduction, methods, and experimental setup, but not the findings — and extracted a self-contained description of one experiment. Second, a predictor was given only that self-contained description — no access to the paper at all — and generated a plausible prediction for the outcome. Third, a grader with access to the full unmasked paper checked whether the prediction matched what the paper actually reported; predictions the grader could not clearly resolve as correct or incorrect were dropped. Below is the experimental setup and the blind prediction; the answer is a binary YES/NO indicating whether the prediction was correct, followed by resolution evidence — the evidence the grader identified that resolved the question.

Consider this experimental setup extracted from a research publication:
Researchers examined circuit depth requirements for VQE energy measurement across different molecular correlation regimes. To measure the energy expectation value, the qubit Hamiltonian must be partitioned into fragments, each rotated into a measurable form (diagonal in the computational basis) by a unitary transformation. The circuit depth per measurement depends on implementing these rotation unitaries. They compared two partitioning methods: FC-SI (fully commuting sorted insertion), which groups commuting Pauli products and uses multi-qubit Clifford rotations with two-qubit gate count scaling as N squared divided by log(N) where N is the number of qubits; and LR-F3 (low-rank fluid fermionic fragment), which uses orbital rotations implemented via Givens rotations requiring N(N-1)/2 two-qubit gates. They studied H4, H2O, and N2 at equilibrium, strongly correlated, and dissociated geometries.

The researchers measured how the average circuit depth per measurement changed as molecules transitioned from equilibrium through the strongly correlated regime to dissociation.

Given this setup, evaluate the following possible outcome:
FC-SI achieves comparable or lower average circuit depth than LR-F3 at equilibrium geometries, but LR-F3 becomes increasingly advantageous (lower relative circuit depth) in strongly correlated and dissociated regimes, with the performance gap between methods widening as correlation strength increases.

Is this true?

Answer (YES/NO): NO